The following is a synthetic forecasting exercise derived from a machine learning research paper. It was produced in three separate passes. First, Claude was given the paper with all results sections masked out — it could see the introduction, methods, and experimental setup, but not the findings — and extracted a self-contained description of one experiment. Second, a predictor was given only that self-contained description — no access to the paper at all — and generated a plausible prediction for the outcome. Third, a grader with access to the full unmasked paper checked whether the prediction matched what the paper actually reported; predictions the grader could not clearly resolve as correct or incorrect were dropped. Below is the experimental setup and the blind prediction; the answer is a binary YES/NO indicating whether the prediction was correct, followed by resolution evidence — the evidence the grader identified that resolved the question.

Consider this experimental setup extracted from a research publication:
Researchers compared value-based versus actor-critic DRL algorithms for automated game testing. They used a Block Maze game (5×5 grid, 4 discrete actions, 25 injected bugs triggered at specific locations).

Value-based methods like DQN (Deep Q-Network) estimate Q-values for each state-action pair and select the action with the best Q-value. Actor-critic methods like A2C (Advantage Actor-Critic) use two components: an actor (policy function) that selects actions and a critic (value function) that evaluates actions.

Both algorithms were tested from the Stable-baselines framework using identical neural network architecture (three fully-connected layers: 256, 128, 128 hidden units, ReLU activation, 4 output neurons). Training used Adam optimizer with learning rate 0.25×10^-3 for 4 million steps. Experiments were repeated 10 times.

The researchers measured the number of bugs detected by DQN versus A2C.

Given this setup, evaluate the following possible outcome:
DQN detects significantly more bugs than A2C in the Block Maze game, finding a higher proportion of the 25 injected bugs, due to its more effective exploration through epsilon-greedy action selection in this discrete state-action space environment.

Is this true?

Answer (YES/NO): NO